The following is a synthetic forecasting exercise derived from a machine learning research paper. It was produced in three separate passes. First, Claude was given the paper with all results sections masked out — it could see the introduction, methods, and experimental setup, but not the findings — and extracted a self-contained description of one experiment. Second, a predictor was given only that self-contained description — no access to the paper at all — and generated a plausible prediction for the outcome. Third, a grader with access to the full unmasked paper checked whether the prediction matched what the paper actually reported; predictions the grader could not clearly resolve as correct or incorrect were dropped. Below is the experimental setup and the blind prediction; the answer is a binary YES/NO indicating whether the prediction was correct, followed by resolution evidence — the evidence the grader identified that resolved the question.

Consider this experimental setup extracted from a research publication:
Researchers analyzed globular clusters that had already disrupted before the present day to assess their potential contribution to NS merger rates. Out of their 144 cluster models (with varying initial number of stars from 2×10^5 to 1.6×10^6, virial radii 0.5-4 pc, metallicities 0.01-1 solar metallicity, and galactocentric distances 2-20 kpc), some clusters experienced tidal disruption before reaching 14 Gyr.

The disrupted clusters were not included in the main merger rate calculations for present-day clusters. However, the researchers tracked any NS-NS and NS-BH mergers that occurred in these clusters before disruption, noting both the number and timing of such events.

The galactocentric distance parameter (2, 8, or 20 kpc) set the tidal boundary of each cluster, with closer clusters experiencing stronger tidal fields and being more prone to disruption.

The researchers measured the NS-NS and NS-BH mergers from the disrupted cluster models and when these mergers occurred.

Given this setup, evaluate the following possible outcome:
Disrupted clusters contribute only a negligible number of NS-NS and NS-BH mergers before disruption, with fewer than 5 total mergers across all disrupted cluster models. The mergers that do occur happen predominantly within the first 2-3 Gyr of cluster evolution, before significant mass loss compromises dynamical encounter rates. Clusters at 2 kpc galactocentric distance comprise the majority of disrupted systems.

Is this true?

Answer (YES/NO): NO